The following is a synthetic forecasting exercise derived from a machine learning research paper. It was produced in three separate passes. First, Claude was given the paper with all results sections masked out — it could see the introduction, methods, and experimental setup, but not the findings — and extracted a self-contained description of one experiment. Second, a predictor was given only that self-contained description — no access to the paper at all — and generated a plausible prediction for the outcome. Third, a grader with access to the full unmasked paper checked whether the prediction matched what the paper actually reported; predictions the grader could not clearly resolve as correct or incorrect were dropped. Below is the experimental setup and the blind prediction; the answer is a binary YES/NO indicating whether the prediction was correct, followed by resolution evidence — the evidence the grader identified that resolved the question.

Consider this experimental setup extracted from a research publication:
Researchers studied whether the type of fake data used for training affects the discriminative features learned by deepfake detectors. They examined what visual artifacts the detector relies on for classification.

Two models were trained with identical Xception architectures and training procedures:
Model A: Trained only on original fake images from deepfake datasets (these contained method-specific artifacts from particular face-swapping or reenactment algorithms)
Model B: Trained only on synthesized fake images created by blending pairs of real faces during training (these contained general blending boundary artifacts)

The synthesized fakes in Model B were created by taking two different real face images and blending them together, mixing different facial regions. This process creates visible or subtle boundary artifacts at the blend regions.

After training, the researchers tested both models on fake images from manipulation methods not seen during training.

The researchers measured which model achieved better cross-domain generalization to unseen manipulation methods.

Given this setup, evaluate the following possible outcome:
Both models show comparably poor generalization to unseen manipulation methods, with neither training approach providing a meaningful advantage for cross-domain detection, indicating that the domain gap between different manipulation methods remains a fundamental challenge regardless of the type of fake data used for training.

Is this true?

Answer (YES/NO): NO